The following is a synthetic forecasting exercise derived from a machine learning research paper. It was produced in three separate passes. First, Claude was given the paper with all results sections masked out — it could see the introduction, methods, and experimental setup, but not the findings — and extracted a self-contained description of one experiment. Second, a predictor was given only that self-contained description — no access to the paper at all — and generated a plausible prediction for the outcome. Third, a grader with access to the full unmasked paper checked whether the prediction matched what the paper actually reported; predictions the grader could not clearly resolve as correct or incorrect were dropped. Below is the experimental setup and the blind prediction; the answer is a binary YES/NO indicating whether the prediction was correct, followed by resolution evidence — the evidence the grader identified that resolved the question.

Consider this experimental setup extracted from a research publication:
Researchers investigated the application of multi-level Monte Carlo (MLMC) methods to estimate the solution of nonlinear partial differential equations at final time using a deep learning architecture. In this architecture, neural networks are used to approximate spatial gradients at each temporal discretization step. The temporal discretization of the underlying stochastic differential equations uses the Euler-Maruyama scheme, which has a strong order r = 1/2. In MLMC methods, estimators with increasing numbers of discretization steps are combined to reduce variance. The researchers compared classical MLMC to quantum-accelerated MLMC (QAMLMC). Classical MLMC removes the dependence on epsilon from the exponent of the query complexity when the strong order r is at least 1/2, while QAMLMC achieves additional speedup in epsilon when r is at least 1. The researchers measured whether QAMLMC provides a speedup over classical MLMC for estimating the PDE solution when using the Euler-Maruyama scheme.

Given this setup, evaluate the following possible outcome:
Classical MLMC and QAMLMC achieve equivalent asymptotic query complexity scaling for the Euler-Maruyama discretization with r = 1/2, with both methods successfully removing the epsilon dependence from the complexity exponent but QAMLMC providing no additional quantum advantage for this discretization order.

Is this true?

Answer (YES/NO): NO